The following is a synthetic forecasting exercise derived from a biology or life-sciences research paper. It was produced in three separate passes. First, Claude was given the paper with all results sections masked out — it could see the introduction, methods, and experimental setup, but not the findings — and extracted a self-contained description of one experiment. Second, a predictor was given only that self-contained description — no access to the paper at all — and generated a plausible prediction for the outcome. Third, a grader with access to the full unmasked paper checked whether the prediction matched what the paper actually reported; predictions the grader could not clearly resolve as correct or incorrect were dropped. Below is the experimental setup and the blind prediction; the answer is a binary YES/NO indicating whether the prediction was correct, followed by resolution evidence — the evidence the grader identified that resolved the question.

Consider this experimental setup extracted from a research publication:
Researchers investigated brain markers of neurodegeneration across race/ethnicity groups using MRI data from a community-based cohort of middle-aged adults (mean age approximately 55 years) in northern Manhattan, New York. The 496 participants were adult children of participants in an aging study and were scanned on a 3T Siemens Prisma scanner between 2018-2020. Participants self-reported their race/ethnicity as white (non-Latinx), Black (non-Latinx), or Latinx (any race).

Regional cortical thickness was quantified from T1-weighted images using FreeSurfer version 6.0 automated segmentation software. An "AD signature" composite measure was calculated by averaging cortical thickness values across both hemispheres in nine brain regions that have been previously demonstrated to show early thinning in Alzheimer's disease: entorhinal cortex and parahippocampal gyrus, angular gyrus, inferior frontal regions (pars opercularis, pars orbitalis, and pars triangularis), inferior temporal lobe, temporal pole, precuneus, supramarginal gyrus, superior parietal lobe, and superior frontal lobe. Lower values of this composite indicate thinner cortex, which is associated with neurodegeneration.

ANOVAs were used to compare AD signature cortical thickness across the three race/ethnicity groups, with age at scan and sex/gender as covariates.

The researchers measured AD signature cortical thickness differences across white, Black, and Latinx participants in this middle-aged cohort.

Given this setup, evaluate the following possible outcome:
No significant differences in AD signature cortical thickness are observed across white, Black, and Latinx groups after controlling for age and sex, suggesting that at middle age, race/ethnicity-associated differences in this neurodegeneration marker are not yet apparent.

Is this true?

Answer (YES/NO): YES